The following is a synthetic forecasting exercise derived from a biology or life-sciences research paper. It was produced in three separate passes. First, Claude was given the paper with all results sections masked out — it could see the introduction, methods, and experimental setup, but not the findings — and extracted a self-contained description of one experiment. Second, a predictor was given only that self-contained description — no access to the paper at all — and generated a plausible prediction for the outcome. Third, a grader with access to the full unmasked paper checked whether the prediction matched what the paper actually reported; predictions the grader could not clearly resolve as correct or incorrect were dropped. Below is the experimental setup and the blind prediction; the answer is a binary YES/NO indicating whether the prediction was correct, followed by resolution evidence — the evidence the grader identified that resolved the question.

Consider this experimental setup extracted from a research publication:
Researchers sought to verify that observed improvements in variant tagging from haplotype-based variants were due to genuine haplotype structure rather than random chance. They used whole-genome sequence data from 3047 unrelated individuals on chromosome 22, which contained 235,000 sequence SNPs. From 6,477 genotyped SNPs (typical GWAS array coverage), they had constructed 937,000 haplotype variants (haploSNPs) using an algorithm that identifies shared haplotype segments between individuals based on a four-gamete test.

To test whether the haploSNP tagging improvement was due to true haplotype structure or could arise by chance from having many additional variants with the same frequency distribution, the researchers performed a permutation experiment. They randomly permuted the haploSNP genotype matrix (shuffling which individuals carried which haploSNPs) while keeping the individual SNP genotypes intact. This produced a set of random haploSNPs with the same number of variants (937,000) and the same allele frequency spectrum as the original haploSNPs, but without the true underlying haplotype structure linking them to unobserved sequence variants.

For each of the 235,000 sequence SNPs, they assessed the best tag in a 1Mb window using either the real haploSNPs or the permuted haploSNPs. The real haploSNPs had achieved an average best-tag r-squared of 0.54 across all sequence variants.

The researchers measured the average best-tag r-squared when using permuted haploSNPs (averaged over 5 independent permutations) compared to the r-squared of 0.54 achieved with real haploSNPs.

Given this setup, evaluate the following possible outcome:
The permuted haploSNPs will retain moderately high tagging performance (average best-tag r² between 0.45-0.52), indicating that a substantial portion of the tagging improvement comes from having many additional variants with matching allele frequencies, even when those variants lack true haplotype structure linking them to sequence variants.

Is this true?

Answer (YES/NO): NO